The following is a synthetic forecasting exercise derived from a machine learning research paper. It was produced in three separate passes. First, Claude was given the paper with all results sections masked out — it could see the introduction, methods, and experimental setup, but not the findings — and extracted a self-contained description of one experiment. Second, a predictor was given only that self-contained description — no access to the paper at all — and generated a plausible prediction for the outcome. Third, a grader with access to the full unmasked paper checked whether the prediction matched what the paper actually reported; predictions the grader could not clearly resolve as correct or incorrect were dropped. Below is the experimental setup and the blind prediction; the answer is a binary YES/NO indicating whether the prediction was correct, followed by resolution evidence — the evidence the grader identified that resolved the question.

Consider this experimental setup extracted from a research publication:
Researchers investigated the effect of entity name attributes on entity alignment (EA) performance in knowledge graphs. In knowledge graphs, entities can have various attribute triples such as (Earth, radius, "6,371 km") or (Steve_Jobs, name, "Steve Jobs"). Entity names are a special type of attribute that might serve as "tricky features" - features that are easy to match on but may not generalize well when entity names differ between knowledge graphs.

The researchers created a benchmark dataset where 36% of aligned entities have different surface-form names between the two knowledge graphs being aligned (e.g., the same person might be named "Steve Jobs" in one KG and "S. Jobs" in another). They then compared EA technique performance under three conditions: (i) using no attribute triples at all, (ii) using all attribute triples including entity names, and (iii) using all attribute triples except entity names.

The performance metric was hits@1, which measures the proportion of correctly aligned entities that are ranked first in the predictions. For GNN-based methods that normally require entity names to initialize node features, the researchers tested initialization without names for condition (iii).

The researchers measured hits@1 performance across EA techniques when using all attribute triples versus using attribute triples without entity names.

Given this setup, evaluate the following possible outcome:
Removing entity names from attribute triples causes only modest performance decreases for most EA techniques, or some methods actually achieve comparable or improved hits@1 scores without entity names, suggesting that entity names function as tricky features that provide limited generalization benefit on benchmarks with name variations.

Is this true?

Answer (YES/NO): NO